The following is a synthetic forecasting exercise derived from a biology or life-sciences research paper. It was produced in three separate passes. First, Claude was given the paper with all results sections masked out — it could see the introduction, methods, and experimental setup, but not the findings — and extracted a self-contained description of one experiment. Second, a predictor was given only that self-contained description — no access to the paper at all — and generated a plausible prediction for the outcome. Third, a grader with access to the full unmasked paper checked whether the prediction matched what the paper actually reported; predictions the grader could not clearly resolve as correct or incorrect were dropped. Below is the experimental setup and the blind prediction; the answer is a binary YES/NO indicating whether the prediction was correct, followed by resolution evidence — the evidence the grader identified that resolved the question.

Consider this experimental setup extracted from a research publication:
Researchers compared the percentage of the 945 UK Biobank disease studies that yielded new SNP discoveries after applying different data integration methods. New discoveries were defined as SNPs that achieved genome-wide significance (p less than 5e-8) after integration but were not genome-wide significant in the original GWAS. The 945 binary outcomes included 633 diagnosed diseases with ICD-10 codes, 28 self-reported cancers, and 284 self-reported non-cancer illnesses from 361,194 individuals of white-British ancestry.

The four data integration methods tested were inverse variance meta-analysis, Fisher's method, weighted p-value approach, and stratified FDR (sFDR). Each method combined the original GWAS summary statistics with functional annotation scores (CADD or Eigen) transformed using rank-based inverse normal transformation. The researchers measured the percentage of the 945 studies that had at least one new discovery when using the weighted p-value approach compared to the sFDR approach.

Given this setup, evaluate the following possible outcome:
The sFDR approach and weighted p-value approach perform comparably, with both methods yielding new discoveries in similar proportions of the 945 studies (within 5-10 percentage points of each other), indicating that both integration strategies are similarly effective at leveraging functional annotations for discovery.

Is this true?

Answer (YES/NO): NO